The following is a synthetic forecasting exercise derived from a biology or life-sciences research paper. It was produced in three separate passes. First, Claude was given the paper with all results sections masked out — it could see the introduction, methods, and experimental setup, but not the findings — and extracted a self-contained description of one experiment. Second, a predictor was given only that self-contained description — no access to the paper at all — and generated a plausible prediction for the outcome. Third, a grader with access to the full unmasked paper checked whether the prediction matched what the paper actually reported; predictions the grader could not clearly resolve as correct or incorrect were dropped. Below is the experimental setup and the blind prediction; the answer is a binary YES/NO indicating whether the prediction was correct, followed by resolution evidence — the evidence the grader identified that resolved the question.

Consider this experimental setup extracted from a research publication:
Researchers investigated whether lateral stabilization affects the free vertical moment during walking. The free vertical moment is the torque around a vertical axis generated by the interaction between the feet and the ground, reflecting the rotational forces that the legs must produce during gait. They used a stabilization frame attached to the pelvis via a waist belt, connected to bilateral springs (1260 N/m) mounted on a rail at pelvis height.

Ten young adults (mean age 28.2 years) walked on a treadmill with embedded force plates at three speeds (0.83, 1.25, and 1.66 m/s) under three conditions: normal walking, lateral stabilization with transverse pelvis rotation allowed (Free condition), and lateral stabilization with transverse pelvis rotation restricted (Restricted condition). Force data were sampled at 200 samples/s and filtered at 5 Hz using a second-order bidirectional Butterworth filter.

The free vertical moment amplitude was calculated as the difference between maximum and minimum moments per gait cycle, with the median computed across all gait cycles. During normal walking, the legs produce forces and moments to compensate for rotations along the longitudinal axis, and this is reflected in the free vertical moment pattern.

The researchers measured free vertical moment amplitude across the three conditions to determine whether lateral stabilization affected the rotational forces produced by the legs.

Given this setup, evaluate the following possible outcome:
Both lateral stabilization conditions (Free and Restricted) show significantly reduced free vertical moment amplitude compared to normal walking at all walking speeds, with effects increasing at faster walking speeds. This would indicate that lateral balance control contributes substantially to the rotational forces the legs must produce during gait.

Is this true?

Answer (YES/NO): NO